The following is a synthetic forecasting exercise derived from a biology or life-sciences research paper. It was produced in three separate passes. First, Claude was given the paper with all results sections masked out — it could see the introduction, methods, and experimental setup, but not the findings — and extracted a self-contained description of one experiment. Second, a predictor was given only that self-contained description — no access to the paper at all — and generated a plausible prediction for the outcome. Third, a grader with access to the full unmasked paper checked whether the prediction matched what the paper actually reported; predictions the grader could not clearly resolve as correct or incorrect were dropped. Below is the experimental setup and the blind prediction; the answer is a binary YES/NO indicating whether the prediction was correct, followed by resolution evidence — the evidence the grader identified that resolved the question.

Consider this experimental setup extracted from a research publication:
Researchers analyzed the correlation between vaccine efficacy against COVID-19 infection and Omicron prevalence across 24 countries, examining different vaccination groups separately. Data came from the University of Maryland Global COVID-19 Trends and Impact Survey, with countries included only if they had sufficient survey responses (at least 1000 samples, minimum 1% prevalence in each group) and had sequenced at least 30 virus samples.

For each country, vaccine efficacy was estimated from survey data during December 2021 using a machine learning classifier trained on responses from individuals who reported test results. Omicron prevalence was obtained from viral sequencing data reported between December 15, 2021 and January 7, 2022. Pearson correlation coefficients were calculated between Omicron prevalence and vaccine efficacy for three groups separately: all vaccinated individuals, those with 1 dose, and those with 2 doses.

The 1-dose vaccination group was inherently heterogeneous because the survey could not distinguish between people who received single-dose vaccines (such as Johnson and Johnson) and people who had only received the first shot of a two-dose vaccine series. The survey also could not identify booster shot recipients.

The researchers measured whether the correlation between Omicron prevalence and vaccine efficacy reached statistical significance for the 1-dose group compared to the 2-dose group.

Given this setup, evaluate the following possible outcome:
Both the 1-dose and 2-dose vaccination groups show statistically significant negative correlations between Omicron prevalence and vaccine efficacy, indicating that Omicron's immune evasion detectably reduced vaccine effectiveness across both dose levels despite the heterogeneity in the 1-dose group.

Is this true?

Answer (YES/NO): YES